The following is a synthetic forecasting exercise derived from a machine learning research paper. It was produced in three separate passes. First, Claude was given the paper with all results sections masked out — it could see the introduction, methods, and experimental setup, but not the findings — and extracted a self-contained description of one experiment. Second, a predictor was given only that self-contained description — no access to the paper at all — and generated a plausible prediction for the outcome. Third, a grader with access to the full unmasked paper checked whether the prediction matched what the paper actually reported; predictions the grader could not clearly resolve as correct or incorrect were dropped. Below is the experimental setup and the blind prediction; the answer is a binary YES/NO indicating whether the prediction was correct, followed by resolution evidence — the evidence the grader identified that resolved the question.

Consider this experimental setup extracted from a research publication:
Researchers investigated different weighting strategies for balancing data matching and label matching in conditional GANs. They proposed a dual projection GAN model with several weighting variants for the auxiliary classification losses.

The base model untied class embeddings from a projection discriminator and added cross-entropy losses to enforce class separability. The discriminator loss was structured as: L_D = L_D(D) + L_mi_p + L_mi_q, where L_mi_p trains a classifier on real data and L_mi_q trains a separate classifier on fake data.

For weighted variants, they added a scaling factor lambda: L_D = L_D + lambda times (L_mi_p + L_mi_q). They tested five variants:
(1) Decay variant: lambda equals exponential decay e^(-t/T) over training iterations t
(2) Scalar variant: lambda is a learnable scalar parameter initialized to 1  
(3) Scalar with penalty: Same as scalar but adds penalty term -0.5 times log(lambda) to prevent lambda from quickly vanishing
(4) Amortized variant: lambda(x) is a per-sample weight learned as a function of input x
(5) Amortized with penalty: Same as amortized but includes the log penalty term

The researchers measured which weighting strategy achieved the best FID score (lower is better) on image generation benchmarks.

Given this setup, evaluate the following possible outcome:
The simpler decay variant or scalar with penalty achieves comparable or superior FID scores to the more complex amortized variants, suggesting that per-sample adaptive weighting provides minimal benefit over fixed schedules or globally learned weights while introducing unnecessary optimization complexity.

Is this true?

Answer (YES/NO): NO